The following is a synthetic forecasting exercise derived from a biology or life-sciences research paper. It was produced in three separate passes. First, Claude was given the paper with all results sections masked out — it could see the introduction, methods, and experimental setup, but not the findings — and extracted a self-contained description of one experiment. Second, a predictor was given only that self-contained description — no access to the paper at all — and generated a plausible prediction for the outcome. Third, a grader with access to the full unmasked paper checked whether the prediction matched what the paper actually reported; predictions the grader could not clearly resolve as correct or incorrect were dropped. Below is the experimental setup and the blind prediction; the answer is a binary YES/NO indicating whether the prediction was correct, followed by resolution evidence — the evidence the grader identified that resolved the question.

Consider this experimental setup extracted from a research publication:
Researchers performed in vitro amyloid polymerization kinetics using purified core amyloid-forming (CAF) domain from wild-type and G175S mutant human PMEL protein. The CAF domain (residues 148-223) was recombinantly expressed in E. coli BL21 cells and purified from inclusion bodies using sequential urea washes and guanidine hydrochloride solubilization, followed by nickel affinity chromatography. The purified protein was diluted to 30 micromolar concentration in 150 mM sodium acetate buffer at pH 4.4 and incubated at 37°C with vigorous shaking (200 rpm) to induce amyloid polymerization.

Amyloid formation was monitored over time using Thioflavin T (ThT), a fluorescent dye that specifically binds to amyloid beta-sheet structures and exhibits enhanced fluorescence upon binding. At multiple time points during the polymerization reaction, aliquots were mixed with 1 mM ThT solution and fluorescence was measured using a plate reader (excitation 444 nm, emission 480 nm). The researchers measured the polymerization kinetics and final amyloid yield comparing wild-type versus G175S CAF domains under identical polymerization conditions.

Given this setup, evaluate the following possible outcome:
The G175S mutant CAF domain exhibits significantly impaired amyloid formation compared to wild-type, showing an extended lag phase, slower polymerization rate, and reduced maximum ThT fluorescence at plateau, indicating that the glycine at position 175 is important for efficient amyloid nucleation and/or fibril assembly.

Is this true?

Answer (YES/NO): NO